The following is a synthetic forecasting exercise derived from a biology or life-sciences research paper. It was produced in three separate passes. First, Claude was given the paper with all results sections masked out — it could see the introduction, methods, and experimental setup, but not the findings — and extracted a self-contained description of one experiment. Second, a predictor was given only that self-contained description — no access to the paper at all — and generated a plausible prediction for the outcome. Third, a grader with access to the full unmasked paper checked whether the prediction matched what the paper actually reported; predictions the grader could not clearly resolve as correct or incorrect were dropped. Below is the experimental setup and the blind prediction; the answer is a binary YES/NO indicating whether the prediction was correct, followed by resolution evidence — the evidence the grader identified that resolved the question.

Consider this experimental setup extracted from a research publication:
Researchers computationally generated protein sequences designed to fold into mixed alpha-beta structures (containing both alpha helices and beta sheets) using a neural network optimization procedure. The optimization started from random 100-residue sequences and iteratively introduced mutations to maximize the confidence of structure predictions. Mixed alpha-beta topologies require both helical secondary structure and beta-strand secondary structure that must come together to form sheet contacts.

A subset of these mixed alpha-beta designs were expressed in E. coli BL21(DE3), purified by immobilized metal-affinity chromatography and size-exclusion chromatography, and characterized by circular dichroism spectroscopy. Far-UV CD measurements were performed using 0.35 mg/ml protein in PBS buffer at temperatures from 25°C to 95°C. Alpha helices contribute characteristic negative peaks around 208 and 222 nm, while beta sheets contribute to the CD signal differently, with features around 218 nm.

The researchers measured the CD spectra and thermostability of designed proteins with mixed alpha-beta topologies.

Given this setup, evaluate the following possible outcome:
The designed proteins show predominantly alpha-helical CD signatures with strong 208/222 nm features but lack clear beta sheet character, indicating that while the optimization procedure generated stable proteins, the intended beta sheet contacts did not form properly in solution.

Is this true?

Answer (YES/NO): NO